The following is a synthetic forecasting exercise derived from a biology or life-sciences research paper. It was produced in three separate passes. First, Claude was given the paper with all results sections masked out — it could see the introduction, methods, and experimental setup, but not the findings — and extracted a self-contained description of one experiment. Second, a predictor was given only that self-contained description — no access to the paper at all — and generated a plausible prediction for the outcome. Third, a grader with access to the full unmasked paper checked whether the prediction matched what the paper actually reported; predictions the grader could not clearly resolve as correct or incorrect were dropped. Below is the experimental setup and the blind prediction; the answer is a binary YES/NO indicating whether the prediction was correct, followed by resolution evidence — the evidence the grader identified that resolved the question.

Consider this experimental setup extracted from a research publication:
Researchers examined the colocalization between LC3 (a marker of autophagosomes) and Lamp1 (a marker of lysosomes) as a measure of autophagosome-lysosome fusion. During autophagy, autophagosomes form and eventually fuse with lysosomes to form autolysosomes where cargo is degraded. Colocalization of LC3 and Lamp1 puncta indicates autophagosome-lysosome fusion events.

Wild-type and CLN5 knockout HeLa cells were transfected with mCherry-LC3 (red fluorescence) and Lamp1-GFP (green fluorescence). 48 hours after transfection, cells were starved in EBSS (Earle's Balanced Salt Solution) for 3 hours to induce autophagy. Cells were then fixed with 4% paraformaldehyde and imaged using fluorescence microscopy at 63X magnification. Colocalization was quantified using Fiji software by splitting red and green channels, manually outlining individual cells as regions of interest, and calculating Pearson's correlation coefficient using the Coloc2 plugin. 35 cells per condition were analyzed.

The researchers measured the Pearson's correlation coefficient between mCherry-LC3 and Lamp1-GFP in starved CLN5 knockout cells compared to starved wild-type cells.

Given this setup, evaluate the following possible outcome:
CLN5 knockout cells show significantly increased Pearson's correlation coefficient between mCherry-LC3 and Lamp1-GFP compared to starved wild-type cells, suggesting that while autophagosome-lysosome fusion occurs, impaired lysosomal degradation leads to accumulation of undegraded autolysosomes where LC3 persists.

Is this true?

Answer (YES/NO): NO